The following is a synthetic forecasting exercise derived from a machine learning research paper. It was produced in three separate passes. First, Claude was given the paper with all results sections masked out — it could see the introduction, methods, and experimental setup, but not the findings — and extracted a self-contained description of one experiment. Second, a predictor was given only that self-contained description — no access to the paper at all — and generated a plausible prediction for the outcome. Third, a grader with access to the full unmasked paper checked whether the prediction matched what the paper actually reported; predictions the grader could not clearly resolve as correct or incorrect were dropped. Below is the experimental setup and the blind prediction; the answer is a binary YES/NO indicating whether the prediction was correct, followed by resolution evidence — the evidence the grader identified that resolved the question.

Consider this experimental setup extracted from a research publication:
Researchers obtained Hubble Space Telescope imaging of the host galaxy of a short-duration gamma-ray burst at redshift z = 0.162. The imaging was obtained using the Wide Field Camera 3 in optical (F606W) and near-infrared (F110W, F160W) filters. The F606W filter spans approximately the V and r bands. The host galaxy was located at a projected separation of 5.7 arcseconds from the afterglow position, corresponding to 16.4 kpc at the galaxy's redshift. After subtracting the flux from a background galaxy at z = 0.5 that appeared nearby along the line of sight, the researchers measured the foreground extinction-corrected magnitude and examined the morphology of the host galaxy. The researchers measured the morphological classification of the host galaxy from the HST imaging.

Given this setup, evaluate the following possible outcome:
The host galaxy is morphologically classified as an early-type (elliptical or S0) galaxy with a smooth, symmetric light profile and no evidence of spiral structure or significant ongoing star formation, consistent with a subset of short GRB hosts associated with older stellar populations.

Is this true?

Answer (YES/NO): NO